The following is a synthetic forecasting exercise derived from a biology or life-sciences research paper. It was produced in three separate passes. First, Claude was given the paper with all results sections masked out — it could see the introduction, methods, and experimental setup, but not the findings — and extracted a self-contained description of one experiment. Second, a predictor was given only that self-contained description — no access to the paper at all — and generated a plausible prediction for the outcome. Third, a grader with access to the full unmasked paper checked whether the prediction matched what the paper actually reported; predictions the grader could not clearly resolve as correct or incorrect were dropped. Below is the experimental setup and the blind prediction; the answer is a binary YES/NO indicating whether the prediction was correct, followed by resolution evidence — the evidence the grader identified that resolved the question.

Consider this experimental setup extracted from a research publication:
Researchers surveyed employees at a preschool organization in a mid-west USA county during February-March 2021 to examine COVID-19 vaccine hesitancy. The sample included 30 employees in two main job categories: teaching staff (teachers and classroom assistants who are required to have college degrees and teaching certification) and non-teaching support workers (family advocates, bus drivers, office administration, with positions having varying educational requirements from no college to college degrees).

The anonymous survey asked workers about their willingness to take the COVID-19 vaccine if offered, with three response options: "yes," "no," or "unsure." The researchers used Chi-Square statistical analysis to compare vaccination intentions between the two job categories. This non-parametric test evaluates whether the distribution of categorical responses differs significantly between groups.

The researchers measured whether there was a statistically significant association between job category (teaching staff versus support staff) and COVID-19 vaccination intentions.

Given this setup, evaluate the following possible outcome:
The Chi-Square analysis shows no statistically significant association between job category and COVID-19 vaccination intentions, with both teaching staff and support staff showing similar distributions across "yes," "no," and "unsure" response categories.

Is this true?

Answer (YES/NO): YES